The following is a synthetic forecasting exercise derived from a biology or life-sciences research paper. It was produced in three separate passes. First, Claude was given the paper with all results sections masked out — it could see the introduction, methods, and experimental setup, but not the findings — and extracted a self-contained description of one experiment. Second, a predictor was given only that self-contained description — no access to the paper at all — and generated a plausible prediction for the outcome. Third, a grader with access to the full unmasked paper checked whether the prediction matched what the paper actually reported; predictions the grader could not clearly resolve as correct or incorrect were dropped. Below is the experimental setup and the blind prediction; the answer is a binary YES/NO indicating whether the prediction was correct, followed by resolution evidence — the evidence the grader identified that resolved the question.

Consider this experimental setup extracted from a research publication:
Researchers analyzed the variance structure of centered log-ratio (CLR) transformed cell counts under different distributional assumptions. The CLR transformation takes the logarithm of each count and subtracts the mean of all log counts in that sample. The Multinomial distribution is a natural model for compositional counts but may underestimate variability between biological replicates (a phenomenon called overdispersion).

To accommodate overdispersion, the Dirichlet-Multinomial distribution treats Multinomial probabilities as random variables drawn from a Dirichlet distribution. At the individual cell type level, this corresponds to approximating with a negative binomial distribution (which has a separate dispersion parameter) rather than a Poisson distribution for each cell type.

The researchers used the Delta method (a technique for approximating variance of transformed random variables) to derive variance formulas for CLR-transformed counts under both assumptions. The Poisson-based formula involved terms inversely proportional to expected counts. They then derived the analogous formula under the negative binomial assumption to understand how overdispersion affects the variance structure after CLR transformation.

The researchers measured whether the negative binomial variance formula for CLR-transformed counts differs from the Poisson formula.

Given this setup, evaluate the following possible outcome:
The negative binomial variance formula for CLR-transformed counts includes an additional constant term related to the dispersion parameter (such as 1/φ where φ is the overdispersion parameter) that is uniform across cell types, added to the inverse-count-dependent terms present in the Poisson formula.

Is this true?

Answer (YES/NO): NO